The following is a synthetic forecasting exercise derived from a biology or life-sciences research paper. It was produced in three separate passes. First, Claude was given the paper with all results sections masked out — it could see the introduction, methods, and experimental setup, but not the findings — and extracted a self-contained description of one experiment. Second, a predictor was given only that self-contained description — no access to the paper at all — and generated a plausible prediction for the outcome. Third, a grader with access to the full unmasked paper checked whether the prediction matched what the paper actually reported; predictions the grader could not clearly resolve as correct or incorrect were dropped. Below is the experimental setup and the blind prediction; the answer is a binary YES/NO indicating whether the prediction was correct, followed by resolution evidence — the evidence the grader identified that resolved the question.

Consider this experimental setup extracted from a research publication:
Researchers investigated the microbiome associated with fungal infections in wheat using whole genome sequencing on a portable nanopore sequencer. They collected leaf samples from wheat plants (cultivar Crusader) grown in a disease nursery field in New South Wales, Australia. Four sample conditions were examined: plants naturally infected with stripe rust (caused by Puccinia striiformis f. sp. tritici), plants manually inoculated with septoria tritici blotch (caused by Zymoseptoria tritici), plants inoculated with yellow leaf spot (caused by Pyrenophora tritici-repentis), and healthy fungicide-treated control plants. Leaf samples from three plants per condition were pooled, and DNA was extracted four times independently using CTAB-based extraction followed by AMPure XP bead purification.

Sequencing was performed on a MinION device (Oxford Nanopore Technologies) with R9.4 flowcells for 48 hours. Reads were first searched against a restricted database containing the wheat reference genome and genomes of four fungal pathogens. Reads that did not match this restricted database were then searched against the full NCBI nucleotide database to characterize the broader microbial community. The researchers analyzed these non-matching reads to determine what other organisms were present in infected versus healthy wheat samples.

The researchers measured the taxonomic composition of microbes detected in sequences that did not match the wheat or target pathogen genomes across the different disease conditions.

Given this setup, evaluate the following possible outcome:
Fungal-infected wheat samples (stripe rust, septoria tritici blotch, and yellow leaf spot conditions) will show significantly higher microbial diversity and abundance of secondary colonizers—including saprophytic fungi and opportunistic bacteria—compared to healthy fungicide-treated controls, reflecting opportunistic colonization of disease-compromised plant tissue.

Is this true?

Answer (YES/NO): NO